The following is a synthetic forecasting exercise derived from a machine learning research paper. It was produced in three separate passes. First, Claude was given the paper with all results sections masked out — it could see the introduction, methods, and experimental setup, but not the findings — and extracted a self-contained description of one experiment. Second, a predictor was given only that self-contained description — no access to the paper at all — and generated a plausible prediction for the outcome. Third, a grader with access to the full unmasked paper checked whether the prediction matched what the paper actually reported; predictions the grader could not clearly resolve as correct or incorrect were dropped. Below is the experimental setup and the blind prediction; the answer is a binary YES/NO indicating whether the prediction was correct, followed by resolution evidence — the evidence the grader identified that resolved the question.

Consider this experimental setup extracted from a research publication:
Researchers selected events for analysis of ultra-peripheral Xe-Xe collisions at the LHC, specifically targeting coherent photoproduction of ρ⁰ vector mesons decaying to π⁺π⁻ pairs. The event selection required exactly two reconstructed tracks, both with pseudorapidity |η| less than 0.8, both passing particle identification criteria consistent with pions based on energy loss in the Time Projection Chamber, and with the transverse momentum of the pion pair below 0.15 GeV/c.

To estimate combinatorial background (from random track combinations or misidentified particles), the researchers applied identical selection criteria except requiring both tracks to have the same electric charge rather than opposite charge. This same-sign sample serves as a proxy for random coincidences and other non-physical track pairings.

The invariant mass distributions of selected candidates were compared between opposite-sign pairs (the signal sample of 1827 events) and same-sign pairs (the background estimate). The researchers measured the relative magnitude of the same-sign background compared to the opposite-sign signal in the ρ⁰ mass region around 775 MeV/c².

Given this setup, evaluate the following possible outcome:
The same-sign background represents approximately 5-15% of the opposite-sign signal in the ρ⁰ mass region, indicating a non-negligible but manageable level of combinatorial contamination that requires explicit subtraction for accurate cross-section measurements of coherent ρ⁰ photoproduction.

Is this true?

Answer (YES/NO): NO